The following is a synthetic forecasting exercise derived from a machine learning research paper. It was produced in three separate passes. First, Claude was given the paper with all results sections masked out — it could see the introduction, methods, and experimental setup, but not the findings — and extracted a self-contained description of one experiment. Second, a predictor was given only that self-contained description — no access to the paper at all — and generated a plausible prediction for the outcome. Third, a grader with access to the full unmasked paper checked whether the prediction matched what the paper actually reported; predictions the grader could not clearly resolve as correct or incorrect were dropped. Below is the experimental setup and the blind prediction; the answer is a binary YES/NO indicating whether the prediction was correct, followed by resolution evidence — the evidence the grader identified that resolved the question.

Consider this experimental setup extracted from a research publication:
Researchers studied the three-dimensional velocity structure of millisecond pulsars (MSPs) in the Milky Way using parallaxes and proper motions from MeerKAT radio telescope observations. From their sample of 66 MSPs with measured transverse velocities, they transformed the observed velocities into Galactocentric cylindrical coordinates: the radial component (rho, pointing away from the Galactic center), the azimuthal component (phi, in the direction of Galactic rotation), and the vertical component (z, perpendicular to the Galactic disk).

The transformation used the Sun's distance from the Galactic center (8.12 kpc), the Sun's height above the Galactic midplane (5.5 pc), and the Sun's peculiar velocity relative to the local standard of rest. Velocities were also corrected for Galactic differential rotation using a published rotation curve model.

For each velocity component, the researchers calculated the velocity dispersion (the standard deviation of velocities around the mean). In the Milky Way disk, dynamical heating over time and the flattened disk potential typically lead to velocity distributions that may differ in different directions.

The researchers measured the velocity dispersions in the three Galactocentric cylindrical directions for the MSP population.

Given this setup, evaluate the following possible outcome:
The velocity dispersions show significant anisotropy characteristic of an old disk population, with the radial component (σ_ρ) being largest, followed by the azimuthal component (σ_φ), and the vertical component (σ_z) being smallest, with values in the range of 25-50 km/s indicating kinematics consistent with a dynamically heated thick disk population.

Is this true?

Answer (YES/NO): NO